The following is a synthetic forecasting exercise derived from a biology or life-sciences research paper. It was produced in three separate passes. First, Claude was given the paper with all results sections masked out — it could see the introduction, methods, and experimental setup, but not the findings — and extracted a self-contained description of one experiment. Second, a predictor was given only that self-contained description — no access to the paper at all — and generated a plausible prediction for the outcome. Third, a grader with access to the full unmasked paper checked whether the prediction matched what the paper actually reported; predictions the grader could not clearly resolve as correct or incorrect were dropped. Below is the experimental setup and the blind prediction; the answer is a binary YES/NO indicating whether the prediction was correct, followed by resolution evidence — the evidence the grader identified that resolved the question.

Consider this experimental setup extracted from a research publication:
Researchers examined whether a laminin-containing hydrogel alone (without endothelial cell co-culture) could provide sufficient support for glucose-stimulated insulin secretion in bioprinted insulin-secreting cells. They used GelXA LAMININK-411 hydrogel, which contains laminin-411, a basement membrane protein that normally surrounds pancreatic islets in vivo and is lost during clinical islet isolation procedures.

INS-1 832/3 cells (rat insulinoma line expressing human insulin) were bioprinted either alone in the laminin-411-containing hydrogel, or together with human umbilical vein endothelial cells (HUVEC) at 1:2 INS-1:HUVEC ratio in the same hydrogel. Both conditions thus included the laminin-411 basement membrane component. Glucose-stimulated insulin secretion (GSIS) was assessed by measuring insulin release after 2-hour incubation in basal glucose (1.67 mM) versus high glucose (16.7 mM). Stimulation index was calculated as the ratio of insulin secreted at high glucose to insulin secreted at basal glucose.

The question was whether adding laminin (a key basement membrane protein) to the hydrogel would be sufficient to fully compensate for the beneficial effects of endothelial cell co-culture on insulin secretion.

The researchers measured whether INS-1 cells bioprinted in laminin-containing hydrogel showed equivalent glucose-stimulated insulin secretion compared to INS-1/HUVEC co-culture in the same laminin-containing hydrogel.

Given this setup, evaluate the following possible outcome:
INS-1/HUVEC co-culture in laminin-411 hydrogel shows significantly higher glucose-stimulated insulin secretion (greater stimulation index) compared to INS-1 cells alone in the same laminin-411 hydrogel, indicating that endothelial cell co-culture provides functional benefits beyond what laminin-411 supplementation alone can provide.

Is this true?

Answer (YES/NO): NO